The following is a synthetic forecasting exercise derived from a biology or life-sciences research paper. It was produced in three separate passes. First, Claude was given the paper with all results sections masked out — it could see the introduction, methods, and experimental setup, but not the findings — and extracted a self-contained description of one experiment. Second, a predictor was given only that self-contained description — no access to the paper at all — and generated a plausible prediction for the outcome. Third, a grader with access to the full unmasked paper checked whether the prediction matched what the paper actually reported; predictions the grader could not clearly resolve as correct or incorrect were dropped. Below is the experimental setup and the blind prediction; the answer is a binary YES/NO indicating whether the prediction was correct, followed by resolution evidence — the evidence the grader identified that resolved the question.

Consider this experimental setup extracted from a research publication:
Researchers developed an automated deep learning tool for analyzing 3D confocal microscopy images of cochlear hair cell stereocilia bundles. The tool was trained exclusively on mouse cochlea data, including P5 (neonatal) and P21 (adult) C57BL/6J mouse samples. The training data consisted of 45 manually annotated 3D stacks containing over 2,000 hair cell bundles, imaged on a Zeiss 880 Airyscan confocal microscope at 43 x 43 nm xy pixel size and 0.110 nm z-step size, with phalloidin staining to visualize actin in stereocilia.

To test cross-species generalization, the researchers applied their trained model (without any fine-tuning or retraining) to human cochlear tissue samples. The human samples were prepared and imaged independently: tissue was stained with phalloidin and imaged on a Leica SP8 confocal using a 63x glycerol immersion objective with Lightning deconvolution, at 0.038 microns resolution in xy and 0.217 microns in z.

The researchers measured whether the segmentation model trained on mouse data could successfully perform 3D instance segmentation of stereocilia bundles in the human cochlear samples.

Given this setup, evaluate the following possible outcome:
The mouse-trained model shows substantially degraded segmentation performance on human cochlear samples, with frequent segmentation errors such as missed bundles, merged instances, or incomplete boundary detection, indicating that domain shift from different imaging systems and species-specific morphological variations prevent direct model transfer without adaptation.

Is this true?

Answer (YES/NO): NO